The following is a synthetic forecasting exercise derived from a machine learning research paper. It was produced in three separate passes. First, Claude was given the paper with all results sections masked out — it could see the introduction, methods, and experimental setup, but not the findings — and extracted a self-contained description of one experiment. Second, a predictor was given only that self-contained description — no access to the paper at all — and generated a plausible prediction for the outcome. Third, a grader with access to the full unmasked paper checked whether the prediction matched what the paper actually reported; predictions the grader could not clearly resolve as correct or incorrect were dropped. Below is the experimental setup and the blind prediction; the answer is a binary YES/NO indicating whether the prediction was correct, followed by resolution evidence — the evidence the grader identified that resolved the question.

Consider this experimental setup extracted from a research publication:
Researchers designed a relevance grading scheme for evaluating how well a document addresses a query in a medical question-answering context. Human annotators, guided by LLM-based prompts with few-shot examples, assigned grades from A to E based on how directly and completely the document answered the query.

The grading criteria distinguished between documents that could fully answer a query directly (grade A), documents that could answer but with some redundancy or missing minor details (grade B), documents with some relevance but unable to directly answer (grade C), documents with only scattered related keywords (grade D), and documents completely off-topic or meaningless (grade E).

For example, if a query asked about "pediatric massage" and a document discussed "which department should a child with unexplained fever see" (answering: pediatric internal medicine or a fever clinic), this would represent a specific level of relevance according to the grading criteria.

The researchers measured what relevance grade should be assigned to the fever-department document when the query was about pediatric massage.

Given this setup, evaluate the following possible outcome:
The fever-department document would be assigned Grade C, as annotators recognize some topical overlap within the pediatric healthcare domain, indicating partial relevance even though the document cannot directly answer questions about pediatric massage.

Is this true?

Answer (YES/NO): NO